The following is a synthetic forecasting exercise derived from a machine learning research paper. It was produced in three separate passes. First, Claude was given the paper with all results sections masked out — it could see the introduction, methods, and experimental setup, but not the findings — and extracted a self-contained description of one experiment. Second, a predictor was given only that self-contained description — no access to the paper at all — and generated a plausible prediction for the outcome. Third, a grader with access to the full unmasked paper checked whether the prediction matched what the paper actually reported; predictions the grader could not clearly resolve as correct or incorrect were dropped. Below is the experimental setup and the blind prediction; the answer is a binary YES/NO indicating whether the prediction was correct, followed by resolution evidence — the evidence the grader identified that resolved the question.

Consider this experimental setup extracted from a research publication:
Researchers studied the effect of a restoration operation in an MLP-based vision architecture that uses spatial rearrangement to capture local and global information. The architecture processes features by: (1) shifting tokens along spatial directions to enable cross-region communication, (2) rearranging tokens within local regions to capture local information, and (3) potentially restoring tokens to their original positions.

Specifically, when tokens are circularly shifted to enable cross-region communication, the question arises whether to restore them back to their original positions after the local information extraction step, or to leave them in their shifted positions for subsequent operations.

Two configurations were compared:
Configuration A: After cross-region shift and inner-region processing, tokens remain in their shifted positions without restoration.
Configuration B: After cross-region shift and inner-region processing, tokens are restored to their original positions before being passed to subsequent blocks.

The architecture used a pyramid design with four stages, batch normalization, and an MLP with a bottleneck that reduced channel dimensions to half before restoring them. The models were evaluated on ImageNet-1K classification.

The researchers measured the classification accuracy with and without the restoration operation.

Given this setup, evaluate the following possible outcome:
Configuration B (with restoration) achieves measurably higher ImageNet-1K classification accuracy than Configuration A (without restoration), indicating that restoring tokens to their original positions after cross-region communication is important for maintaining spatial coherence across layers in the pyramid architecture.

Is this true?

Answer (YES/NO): YES